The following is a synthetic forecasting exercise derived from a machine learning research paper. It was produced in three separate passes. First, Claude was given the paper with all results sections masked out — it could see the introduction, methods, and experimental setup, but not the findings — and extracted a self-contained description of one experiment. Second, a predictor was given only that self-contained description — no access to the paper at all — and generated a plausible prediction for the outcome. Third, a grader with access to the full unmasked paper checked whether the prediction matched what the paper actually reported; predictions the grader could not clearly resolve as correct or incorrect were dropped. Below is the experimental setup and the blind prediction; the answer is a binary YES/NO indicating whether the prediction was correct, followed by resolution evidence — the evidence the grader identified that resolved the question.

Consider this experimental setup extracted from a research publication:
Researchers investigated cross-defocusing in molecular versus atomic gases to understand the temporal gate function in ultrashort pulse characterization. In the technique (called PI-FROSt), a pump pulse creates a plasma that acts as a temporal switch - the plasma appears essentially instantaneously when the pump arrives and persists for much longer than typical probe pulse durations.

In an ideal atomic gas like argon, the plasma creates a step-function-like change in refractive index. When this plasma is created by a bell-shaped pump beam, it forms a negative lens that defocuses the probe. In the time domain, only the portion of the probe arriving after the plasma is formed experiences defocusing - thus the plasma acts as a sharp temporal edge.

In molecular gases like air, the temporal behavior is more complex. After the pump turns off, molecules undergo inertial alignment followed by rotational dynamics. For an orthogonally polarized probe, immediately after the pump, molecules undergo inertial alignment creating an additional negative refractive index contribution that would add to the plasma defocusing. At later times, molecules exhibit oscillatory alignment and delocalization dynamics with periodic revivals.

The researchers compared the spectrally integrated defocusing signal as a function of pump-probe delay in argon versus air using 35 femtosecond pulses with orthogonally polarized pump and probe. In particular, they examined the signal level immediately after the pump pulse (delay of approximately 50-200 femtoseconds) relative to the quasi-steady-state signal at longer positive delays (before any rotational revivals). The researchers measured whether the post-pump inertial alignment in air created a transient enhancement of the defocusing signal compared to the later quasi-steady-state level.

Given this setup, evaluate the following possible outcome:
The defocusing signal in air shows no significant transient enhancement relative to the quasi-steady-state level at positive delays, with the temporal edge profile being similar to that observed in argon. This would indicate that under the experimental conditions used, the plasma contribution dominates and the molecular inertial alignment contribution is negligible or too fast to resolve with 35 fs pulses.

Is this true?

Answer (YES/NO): NO